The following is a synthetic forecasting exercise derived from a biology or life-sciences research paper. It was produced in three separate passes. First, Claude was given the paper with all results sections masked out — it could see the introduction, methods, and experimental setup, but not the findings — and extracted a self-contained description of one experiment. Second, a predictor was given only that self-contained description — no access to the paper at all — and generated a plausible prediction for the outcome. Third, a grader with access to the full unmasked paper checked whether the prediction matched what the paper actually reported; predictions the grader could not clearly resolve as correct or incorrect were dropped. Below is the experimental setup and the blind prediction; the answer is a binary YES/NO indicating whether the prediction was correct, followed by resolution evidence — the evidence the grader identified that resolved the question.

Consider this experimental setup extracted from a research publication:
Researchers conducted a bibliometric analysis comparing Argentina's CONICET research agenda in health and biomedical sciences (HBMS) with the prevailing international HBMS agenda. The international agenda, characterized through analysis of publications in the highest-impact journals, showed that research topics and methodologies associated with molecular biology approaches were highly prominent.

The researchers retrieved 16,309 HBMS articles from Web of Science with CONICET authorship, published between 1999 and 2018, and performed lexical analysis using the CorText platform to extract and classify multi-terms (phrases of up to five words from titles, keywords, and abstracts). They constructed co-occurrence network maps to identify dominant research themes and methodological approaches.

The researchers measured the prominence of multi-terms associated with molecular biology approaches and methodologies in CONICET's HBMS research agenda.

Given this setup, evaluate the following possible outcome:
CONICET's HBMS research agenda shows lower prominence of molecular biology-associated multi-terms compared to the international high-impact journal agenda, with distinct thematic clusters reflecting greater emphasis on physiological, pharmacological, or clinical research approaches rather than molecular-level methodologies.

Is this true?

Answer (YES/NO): NO